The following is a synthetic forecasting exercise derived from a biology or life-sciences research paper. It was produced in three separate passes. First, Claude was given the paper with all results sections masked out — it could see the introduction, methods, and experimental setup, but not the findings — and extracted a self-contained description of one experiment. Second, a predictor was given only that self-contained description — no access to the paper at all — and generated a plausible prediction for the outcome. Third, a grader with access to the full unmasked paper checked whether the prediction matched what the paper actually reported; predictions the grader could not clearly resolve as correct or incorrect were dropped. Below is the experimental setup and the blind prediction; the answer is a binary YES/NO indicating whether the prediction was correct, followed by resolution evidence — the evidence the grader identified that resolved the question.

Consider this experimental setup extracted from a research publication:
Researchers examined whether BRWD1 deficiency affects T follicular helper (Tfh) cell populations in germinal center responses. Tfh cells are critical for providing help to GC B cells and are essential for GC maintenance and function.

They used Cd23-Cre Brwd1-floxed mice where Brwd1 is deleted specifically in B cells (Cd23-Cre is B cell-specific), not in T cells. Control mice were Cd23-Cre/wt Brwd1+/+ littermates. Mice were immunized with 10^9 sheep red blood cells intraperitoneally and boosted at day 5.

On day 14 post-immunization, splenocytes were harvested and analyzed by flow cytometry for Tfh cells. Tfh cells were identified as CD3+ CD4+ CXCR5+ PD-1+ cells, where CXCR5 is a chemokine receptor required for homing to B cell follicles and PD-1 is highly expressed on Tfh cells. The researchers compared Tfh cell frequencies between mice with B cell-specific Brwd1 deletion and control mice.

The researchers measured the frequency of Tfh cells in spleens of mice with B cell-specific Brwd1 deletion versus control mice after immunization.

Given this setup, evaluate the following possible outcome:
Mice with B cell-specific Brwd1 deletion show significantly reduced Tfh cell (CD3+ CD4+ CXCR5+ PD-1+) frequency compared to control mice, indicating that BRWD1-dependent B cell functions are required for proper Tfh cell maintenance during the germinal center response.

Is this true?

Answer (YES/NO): YES